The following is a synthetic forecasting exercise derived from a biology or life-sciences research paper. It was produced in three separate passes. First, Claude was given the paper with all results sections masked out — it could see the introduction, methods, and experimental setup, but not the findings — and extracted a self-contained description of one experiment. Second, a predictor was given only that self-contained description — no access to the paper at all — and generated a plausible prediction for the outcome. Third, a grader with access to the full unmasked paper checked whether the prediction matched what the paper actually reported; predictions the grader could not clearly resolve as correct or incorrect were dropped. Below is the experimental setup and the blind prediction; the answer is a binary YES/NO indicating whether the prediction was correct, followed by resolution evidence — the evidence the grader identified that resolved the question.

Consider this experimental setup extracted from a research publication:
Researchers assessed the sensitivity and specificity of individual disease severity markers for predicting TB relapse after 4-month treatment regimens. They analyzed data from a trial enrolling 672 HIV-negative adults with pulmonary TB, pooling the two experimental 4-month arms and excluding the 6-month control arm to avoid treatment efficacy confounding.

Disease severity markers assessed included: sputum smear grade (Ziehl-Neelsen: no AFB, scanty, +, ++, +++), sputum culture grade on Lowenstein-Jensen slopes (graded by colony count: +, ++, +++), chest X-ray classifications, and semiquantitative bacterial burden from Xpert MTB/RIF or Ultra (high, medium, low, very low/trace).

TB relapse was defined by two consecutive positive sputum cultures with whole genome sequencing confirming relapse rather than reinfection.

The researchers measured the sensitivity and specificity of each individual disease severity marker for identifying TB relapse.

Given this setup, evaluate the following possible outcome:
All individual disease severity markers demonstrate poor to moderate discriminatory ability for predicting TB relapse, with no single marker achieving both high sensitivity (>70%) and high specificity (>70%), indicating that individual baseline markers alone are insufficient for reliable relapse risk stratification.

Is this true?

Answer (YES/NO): YES